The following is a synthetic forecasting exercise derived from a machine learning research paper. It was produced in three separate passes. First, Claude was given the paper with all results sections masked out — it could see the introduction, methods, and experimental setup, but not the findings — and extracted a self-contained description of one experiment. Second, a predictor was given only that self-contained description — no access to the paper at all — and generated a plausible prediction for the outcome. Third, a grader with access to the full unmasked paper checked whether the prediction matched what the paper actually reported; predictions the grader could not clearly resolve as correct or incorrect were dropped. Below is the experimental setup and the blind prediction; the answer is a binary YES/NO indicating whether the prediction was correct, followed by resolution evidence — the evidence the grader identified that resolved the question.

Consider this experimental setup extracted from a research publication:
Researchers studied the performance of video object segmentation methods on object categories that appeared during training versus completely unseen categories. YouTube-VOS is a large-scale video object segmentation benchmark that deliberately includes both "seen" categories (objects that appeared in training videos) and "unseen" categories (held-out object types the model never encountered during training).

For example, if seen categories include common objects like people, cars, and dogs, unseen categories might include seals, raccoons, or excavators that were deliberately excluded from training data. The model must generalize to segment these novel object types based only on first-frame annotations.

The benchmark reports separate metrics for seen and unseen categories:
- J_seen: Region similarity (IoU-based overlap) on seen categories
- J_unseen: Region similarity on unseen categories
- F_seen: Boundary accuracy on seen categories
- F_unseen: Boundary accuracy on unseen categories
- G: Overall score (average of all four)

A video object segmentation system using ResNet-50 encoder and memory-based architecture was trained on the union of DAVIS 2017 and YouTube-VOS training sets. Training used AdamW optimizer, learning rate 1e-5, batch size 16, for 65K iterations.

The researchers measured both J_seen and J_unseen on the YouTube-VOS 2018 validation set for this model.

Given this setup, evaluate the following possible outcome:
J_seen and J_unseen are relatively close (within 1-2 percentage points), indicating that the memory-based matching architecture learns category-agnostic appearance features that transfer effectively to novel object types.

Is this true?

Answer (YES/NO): NO